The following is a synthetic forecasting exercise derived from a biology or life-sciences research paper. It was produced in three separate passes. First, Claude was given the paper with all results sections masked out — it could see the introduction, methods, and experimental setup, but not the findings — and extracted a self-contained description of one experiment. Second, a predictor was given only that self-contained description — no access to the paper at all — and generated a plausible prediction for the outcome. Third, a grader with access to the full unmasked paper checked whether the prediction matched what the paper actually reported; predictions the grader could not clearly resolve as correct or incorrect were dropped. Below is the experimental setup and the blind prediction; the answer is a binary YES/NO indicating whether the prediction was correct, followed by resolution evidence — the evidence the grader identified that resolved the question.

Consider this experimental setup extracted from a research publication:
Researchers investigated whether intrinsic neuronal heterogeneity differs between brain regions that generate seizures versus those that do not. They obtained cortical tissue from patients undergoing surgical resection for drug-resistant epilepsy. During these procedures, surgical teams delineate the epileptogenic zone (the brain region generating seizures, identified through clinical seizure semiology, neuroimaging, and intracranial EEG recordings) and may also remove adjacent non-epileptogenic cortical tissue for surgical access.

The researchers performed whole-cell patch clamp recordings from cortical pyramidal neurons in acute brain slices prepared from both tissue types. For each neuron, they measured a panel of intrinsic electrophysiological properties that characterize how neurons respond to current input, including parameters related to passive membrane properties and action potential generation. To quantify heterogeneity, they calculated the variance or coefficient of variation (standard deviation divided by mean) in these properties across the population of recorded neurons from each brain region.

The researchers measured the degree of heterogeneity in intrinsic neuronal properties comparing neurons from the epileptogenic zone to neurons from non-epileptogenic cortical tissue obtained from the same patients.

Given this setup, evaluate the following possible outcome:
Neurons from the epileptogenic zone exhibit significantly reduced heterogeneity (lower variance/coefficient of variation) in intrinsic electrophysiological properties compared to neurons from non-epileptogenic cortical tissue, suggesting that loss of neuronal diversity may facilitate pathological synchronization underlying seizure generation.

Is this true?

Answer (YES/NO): YES